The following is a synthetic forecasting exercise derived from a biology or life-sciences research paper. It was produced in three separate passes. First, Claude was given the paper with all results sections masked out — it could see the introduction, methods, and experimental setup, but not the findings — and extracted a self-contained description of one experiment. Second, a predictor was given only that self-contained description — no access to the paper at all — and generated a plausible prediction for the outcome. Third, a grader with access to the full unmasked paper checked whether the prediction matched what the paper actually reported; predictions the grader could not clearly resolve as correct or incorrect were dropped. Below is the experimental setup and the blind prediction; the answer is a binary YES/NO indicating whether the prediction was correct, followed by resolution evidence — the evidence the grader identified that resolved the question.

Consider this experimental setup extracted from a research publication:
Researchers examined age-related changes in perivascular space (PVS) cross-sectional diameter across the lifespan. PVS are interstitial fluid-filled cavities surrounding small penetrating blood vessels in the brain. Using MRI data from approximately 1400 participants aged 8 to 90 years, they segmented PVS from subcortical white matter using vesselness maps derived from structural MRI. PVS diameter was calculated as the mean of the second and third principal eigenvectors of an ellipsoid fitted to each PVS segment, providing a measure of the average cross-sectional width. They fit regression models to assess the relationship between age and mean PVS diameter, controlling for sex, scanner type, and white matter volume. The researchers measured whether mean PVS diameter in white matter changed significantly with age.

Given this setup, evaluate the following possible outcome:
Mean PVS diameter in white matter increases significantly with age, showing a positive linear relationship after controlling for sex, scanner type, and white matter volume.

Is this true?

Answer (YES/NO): YES